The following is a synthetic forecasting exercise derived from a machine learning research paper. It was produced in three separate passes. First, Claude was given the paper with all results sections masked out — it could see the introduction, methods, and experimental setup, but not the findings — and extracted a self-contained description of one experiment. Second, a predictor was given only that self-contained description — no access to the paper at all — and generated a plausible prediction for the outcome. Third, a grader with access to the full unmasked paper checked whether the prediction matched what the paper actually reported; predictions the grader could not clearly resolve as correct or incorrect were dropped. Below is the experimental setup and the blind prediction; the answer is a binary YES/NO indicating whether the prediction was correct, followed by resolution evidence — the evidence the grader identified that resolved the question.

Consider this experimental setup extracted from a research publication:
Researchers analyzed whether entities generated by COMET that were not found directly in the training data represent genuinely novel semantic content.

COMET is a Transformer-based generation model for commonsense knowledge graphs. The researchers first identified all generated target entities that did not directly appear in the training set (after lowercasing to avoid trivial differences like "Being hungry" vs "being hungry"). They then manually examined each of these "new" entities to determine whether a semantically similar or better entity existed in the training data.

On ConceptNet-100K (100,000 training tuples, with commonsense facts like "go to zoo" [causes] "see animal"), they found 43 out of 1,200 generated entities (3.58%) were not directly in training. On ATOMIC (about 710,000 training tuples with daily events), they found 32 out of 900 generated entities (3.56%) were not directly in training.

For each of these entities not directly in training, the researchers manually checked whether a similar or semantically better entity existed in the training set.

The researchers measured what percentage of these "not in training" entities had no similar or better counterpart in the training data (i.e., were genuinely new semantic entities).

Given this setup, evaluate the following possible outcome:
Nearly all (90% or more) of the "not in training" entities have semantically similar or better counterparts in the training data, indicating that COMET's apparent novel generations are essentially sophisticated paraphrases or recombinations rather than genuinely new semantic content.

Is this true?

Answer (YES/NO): YES